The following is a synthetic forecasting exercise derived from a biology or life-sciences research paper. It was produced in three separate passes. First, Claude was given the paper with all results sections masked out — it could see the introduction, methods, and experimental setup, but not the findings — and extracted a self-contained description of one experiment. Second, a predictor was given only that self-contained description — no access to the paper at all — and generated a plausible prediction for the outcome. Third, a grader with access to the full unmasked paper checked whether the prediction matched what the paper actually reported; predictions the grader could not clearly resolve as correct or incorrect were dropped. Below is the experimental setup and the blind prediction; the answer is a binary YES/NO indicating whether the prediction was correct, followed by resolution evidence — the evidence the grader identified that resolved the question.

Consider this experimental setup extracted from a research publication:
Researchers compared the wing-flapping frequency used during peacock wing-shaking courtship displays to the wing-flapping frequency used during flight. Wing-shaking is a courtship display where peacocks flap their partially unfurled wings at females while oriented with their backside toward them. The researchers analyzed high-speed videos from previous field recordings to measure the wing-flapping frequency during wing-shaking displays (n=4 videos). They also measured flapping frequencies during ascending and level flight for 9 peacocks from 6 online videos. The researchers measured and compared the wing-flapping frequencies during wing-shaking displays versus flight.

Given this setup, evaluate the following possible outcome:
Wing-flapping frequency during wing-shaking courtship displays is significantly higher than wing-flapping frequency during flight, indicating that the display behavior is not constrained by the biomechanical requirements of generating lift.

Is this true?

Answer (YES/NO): NO